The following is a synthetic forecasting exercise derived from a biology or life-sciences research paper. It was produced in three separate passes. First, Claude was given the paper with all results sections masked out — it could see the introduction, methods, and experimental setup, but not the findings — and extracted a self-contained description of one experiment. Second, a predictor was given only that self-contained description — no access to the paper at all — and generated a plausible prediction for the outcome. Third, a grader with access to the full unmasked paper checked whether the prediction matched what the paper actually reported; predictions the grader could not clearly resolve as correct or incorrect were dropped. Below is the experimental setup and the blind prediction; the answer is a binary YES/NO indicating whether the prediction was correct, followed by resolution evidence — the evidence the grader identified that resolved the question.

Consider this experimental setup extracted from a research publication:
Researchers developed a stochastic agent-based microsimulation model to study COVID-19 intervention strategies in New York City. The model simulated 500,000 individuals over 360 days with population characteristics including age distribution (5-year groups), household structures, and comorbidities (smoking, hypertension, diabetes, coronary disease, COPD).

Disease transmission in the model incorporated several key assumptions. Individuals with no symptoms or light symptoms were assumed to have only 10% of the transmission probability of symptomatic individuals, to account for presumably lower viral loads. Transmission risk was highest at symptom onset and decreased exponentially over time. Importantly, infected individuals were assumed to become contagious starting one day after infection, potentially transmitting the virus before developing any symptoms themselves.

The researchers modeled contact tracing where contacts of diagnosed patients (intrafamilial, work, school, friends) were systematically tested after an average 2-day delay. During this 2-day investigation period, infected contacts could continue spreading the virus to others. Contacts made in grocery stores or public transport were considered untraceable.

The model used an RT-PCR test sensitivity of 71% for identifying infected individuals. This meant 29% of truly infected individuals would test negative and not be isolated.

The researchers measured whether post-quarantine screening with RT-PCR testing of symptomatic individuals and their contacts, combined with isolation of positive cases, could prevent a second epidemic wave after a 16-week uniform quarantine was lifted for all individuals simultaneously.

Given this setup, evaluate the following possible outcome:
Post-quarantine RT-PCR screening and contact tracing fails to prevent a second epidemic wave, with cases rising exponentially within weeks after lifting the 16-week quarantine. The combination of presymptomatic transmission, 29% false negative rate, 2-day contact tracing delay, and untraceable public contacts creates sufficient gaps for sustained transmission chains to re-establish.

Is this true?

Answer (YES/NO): YES